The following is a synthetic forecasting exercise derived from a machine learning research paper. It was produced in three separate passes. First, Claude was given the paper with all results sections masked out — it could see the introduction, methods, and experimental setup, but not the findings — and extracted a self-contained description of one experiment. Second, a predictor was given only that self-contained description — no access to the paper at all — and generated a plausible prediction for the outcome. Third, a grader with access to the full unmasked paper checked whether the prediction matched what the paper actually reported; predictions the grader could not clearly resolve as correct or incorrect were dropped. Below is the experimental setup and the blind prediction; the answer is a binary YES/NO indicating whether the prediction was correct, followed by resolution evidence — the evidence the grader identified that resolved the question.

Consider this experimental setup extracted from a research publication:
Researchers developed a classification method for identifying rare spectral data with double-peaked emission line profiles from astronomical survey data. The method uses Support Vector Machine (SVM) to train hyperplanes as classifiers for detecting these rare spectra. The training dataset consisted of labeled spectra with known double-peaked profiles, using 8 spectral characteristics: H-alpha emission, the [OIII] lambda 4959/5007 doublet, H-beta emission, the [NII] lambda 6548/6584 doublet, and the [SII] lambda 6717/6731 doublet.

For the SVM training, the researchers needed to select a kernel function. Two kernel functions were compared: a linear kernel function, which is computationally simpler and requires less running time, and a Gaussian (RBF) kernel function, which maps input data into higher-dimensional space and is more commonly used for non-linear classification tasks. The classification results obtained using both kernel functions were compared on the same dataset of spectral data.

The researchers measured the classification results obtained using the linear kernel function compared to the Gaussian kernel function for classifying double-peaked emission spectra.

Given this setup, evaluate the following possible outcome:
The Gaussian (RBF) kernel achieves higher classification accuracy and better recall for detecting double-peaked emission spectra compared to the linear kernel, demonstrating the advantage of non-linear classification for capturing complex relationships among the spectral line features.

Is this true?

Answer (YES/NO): NO